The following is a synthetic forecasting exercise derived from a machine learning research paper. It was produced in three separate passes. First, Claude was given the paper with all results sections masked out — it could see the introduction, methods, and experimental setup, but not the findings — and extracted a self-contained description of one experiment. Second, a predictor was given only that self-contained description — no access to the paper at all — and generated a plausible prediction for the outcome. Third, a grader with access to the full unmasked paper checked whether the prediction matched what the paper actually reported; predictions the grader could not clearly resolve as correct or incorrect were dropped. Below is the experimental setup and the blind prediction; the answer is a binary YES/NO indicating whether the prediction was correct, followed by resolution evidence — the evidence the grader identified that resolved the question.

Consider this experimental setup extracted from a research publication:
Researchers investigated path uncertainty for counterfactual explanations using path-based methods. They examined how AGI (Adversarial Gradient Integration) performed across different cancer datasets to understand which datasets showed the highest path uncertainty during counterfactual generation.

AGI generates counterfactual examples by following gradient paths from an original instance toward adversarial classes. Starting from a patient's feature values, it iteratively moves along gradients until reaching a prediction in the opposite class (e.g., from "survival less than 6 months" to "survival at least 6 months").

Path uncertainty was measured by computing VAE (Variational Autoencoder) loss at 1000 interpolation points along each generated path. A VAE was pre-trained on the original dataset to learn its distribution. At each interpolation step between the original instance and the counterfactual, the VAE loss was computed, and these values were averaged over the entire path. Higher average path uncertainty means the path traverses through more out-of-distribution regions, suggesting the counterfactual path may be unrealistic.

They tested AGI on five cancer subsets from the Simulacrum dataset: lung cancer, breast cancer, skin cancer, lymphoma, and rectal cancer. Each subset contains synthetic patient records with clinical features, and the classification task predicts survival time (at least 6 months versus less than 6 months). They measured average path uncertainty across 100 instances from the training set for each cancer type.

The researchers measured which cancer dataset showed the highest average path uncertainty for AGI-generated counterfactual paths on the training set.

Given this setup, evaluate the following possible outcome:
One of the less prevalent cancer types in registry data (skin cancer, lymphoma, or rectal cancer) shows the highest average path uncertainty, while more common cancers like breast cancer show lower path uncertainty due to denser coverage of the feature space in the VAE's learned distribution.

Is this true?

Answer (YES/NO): YES